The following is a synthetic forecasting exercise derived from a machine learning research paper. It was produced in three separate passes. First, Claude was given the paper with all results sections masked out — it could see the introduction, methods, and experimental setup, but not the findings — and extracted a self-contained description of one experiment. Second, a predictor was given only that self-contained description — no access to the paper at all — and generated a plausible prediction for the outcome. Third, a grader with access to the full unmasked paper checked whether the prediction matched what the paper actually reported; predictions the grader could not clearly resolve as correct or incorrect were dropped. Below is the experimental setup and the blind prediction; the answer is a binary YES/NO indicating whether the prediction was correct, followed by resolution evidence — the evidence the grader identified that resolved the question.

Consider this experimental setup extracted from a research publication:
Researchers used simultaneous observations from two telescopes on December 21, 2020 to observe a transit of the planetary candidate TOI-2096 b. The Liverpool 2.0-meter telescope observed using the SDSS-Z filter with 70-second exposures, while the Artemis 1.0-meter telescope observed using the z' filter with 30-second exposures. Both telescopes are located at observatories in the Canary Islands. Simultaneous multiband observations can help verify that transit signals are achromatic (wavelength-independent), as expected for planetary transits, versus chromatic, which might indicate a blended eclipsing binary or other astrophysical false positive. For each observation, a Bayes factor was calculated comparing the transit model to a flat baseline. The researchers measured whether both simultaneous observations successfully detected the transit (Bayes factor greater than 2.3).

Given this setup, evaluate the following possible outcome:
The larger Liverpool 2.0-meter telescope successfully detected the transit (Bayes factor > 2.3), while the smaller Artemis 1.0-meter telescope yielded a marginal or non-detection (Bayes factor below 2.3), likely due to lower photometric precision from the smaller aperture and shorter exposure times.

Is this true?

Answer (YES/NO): NO